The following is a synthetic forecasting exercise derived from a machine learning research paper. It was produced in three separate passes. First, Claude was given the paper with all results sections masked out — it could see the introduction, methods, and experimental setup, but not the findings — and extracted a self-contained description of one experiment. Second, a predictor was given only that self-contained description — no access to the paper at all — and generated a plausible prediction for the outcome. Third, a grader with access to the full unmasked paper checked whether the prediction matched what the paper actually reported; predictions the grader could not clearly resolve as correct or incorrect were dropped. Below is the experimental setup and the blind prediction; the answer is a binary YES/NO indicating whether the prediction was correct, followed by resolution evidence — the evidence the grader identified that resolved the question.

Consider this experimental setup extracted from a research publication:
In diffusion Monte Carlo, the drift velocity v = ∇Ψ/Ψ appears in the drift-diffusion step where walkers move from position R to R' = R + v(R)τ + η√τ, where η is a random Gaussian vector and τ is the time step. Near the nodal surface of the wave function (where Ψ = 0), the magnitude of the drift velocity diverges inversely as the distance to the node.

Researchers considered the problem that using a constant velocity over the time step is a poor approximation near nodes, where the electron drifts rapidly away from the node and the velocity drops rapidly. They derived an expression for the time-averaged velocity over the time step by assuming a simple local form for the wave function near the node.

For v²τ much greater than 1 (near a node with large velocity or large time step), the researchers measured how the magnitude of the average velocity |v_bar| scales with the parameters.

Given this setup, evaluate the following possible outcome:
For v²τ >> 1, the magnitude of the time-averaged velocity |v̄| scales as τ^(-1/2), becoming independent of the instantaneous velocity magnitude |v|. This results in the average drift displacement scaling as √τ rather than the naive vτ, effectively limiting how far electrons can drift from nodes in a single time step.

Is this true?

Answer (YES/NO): YES